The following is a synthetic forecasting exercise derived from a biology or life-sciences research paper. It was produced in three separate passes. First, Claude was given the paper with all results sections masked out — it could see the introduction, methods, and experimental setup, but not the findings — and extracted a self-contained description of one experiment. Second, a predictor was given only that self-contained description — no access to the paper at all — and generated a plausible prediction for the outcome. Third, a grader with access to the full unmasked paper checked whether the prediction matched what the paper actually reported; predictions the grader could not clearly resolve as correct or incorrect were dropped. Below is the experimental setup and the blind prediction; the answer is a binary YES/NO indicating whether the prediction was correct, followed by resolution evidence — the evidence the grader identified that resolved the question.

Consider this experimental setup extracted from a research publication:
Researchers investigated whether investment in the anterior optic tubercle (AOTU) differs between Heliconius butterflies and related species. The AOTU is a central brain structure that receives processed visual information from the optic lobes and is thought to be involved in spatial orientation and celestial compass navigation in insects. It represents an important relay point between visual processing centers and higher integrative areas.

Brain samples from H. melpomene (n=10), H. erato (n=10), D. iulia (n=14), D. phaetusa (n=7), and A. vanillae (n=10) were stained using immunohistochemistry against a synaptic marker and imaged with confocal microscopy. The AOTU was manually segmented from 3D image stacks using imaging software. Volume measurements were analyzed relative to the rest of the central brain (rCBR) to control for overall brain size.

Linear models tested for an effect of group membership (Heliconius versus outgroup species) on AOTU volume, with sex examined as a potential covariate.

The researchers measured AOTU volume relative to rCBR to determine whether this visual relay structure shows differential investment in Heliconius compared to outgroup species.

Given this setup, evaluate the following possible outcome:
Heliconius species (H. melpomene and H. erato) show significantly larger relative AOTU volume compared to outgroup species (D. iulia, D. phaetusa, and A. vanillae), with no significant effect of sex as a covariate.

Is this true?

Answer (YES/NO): NO